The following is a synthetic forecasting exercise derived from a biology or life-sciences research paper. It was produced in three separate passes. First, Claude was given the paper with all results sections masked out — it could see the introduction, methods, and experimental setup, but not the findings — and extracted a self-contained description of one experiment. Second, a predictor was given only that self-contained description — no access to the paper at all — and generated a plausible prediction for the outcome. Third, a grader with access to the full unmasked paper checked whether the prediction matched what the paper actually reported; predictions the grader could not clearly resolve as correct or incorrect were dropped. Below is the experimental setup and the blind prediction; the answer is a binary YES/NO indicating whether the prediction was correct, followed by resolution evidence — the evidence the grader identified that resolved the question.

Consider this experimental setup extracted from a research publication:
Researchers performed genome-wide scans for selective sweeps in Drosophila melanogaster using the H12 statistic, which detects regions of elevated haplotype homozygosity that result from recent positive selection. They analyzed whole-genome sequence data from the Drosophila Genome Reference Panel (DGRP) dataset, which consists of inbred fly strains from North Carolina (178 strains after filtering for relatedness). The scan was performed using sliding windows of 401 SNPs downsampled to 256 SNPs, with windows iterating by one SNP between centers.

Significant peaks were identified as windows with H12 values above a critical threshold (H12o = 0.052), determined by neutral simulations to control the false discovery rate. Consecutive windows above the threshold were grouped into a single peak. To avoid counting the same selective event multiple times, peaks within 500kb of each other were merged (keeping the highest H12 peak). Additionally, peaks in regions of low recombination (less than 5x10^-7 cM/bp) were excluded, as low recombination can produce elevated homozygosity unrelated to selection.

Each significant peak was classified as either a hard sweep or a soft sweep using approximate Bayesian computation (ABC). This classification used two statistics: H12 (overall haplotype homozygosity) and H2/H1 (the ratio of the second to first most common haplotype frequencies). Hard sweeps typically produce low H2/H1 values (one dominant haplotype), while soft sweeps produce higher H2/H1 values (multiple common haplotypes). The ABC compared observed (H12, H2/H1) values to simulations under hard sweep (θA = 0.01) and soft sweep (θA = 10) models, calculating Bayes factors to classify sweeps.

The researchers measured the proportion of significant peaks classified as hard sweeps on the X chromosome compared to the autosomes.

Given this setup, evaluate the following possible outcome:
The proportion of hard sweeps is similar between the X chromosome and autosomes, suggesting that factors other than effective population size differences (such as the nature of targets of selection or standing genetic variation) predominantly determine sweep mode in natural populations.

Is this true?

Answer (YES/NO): NO